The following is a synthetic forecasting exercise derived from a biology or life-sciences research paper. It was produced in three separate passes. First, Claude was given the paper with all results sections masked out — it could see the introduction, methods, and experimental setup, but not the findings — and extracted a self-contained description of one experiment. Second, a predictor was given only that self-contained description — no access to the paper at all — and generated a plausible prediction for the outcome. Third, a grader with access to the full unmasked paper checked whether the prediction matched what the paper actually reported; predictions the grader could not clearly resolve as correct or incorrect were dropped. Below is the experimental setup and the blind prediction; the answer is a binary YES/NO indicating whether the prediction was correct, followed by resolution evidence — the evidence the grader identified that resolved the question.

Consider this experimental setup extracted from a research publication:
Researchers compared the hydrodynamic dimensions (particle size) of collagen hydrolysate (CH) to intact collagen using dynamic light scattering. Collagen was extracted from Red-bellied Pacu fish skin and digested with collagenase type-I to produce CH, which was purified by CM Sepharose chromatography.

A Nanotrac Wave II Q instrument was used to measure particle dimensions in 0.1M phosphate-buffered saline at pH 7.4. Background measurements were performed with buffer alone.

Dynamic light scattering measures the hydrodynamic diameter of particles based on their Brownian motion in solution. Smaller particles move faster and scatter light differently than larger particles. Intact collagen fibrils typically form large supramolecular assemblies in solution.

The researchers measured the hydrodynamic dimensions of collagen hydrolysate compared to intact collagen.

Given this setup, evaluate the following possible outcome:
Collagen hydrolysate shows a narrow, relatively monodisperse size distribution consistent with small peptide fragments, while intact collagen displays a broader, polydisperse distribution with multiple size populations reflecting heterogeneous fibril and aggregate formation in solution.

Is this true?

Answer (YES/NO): NO